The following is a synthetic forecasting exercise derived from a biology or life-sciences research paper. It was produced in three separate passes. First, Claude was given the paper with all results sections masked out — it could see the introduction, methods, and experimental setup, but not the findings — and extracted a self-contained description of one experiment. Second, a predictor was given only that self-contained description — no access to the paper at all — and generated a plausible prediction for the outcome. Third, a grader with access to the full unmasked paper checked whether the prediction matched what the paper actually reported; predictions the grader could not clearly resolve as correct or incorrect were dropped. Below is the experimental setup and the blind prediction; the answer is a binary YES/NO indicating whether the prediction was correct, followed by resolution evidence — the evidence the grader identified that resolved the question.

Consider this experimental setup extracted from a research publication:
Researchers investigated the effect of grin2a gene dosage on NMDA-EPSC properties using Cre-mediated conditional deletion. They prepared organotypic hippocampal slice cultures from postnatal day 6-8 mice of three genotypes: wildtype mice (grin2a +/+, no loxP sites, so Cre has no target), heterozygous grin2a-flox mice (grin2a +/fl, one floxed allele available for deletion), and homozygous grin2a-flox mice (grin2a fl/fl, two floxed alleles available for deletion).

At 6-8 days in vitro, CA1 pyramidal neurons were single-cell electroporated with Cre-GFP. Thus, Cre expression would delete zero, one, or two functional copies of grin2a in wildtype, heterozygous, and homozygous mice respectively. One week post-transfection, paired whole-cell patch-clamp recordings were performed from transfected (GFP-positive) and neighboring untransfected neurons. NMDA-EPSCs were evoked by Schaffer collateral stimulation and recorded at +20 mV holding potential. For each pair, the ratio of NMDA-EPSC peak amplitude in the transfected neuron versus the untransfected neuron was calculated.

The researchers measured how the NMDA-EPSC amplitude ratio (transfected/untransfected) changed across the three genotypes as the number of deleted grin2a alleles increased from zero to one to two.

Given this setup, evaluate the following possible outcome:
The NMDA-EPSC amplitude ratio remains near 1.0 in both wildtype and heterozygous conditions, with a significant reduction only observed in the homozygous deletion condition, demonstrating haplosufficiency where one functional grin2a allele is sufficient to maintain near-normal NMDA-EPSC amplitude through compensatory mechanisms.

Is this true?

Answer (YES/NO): YES